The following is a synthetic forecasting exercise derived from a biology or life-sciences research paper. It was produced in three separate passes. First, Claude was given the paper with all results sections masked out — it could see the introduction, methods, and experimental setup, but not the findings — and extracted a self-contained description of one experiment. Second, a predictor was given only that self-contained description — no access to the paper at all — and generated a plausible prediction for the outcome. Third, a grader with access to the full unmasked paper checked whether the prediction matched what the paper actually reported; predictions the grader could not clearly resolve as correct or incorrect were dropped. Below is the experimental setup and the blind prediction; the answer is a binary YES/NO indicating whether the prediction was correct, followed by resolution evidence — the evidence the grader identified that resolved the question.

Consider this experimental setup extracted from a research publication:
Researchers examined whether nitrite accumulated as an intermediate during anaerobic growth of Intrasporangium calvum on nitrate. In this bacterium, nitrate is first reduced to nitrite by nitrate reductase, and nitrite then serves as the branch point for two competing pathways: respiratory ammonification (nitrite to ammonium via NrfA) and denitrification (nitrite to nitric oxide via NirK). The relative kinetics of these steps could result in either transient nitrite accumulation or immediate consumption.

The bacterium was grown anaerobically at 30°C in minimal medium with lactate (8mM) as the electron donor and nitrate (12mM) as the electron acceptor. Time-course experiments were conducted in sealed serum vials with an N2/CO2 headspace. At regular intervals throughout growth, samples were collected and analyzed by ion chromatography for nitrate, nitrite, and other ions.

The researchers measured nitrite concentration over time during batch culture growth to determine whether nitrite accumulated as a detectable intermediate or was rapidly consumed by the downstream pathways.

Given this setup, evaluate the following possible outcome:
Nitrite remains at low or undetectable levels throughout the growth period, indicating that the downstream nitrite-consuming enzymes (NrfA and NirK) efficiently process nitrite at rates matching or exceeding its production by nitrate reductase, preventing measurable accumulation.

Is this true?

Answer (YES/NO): NO